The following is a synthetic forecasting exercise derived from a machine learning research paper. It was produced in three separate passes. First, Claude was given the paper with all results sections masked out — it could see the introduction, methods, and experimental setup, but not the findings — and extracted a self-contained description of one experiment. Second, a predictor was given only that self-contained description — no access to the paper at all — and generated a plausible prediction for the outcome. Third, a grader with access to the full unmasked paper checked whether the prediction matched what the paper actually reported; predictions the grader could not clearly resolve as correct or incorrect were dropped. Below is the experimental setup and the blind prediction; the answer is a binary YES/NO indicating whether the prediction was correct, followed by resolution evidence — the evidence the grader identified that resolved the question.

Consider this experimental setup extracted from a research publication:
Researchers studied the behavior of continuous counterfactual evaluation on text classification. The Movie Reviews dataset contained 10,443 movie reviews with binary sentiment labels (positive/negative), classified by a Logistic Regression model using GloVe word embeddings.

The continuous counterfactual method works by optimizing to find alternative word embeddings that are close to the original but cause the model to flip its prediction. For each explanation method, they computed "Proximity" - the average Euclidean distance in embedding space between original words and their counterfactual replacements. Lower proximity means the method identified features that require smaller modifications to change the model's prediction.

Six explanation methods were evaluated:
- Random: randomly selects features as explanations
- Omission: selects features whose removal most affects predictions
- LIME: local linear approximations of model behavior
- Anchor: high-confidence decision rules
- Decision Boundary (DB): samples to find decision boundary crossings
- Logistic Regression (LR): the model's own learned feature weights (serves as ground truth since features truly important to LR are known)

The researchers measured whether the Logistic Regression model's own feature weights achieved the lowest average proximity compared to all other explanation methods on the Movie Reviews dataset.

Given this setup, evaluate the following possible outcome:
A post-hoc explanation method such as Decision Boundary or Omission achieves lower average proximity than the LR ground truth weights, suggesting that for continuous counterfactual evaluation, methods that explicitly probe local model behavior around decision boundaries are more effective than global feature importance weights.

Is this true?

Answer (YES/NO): NO